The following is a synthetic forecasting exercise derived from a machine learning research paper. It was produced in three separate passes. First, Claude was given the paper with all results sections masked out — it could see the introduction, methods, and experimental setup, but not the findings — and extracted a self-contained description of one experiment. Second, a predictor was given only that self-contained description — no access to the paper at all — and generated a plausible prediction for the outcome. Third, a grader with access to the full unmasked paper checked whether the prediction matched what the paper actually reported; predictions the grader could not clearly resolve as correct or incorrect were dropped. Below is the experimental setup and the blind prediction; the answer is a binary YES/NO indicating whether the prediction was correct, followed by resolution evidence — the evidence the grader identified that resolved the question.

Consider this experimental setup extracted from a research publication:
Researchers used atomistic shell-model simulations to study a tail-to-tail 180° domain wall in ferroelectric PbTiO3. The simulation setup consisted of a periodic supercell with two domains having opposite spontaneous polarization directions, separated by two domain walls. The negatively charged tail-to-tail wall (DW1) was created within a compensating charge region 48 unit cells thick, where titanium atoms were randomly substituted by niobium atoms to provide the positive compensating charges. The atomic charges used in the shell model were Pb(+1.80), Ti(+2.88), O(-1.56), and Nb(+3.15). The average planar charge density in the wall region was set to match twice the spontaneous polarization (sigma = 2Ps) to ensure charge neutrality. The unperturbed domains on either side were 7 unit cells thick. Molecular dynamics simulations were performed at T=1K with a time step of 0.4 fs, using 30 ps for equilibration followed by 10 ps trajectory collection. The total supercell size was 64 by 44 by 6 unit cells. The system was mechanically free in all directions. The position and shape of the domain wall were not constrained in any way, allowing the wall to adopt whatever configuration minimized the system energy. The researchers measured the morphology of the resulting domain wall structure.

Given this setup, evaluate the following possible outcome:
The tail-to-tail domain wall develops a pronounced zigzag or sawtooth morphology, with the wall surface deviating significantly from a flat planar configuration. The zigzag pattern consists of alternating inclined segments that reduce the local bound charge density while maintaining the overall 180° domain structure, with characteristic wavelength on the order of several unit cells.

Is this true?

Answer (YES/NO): NO